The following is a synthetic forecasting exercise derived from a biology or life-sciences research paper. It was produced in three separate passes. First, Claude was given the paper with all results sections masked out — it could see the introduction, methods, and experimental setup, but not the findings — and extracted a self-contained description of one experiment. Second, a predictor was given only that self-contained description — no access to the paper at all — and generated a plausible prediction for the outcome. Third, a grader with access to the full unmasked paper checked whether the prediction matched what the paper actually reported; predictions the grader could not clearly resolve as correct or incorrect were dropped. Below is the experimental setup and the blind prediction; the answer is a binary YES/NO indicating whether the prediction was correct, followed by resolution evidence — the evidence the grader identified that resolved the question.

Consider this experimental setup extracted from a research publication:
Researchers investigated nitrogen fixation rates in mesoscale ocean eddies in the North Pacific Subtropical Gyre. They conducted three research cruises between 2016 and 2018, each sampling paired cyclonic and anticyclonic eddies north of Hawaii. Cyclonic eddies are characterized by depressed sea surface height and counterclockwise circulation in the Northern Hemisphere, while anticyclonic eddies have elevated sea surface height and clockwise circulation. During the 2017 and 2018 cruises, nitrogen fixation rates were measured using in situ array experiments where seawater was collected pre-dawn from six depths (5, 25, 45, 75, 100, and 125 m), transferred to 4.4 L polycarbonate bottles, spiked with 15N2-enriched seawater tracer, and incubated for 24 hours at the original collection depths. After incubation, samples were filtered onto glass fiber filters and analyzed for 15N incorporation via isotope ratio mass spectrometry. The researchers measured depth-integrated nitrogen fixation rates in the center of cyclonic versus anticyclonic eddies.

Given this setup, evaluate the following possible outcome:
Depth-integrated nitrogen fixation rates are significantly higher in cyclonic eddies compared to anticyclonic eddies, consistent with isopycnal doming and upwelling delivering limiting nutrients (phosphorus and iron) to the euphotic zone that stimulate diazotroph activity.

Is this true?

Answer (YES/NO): NO